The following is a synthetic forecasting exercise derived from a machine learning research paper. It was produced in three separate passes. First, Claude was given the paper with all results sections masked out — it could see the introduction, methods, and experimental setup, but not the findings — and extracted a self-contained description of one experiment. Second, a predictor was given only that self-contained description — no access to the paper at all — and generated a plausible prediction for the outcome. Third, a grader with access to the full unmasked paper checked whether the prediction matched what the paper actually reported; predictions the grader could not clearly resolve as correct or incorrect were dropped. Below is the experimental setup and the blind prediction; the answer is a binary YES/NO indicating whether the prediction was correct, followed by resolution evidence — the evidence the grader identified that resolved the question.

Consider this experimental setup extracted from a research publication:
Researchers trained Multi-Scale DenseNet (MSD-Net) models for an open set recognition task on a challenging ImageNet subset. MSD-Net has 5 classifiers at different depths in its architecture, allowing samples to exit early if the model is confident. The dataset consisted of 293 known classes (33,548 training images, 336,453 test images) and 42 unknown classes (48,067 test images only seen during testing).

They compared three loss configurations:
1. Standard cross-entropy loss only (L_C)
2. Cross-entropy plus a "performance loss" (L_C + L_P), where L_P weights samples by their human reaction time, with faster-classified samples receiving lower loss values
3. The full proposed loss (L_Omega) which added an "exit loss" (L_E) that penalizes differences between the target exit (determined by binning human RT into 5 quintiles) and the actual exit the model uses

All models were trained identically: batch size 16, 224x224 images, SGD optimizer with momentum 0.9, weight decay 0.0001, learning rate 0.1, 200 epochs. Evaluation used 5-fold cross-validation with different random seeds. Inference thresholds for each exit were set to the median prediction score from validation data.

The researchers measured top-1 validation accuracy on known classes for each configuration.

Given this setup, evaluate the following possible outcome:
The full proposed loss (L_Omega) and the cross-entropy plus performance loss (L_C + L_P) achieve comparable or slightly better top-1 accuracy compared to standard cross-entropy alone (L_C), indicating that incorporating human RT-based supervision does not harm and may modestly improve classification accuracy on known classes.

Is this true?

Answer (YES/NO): NO